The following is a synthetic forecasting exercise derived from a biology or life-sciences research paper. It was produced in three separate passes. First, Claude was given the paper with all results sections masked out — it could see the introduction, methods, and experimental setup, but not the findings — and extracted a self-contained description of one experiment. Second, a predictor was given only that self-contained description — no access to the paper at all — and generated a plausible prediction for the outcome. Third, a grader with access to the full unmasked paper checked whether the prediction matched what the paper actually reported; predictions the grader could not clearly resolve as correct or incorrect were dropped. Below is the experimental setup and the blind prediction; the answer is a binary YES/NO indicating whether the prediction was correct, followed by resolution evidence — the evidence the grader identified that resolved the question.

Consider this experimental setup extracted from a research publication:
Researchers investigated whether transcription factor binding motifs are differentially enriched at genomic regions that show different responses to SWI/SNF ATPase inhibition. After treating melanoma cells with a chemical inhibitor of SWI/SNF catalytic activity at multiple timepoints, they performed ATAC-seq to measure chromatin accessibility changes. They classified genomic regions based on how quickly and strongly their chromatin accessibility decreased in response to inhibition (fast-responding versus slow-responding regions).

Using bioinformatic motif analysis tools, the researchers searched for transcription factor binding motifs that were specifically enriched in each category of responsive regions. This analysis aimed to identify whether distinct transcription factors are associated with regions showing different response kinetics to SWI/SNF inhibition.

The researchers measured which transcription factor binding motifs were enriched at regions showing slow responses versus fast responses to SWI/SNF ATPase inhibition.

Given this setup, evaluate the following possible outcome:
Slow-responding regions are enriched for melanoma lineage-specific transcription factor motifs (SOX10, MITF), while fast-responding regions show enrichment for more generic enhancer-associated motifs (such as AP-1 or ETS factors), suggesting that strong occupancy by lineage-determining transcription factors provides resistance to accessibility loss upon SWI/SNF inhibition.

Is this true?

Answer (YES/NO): NO